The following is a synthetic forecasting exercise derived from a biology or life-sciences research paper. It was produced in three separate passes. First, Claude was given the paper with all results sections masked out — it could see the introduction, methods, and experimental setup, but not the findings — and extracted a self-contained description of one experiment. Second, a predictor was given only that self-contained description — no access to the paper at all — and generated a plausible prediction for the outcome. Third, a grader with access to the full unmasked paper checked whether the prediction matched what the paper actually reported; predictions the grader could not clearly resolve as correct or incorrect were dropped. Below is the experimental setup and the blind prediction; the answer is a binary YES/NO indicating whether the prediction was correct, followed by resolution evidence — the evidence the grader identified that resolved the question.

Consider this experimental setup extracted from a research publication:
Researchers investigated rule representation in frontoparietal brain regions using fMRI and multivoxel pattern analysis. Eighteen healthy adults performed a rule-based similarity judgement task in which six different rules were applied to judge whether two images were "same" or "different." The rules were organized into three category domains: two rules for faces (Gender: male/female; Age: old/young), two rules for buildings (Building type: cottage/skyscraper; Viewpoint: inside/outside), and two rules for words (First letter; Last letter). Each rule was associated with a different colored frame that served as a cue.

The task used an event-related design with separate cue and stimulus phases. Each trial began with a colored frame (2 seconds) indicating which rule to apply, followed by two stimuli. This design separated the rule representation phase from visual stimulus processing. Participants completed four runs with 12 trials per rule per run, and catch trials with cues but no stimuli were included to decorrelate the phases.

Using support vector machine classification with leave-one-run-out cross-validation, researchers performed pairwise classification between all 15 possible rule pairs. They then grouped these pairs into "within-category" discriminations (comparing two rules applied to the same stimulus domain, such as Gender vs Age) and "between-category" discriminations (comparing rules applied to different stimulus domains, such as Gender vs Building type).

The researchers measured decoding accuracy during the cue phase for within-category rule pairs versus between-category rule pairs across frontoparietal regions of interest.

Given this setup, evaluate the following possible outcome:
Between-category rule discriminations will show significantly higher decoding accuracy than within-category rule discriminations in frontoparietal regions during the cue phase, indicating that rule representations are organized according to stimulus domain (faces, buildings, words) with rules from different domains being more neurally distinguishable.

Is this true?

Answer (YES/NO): NO